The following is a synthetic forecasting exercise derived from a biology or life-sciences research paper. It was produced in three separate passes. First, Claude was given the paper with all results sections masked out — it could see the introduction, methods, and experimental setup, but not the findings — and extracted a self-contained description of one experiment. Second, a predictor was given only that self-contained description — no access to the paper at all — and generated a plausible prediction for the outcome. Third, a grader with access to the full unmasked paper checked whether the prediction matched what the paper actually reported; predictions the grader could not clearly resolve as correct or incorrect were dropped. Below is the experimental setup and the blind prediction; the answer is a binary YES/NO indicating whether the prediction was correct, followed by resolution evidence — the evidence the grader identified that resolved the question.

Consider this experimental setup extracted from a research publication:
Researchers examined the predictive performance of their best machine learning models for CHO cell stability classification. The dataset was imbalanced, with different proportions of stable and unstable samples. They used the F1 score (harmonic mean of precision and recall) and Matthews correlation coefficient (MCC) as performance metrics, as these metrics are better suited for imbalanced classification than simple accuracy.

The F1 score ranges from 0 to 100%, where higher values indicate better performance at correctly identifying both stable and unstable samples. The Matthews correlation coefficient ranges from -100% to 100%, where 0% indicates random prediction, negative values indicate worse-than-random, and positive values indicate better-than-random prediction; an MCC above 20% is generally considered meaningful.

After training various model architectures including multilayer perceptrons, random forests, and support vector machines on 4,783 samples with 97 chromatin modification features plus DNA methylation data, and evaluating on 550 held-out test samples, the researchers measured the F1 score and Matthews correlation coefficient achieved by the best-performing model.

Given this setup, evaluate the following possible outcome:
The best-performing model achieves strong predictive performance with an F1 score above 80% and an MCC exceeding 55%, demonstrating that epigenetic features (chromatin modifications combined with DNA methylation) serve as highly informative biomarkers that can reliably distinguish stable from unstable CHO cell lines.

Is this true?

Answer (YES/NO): NO